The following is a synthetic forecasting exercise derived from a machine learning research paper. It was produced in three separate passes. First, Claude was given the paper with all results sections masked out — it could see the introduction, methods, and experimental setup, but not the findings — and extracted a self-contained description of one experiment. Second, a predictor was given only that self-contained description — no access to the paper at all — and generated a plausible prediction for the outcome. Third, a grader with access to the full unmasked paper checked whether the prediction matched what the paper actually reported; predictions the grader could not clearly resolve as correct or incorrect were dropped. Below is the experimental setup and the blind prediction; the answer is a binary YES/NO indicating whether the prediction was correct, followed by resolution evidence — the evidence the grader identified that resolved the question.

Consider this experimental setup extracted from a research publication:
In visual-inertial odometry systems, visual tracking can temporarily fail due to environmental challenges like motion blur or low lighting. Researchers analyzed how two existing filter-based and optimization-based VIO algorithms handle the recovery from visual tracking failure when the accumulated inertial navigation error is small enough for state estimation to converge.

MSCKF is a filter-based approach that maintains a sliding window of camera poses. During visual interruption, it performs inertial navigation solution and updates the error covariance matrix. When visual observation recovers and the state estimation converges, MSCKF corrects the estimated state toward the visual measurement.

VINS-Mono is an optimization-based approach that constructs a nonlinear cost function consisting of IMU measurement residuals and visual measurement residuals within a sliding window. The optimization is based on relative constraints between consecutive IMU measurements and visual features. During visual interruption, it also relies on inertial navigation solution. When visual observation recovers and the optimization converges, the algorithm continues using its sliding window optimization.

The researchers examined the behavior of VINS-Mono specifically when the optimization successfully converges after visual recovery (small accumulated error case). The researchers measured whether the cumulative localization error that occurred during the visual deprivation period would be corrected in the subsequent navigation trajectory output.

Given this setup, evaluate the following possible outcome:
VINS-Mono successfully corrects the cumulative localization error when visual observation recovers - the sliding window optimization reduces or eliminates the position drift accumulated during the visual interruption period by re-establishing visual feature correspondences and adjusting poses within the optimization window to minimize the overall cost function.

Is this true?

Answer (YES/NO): NO